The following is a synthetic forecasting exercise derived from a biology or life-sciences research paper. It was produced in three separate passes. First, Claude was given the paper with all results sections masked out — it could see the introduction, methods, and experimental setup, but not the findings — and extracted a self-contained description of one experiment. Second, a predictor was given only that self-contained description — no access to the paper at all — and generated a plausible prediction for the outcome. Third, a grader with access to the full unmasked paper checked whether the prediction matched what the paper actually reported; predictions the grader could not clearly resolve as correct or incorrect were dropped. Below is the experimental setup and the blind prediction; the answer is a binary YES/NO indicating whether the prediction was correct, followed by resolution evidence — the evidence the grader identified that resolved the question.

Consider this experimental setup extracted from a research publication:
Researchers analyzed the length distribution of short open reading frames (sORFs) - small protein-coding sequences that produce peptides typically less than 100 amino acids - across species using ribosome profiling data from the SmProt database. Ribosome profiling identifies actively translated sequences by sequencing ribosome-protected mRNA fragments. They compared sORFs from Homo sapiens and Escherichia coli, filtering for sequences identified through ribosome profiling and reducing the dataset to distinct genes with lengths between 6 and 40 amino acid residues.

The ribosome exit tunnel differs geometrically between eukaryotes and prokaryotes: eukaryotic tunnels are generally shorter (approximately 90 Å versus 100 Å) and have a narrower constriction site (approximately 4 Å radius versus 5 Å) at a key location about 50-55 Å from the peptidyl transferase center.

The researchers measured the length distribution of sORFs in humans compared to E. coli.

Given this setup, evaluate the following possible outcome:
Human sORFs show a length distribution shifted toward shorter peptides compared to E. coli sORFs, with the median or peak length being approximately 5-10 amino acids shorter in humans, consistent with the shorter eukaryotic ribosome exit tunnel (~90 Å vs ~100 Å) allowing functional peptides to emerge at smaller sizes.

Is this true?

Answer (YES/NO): NO